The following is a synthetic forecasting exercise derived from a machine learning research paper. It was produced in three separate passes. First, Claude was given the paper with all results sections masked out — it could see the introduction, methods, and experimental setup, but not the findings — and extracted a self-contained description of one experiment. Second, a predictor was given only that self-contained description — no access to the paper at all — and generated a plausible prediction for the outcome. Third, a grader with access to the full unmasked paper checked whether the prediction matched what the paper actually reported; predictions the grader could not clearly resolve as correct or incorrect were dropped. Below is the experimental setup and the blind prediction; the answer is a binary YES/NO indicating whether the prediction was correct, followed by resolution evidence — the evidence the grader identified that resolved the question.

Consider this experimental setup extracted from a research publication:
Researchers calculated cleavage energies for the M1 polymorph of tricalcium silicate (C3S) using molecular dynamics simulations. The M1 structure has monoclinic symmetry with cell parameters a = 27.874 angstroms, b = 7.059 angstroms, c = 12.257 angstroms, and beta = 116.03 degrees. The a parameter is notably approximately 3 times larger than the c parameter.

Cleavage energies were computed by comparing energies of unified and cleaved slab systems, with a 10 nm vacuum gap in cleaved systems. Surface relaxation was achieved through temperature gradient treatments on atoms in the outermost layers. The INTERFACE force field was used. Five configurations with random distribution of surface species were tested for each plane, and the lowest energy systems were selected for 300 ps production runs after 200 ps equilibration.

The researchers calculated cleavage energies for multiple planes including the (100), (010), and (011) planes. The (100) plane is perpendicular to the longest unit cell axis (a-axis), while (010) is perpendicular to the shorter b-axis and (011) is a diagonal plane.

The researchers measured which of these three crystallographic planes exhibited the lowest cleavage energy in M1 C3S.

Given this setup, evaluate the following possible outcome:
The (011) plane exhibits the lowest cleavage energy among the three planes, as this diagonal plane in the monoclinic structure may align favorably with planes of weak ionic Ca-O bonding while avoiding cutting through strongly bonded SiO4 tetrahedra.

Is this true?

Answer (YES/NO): NO